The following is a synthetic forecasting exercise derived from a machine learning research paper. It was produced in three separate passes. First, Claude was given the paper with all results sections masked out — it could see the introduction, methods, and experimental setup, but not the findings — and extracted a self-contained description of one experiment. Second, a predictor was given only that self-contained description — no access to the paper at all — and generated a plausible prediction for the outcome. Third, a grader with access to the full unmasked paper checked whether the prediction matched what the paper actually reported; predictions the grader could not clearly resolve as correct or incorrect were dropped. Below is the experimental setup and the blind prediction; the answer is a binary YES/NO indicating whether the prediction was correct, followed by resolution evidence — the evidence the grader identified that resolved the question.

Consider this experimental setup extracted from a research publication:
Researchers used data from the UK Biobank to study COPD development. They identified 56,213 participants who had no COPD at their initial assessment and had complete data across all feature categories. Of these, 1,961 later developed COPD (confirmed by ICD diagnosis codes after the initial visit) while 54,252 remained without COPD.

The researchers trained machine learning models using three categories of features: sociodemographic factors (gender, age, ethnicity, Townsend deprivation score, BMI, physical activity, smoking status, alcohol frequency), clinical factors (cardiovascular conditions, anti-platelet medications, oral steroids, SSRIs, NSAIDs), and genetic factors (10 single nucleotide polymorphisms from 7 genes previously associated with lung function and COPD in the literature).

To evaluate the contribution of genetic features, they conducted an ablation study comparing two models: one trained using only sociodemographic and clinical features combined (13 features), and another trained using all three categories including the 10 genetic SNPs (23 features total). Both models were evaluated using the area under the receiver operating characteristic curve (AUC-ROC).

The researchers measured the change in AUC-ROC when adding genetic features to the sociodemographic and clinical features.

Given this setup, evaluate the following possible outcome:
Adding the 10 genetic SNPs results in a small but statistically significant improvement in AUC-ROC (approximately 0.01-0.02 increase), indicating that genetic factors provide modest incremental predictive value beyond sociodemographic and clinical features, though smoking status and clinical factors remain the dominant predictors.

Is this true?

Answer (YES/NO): NO